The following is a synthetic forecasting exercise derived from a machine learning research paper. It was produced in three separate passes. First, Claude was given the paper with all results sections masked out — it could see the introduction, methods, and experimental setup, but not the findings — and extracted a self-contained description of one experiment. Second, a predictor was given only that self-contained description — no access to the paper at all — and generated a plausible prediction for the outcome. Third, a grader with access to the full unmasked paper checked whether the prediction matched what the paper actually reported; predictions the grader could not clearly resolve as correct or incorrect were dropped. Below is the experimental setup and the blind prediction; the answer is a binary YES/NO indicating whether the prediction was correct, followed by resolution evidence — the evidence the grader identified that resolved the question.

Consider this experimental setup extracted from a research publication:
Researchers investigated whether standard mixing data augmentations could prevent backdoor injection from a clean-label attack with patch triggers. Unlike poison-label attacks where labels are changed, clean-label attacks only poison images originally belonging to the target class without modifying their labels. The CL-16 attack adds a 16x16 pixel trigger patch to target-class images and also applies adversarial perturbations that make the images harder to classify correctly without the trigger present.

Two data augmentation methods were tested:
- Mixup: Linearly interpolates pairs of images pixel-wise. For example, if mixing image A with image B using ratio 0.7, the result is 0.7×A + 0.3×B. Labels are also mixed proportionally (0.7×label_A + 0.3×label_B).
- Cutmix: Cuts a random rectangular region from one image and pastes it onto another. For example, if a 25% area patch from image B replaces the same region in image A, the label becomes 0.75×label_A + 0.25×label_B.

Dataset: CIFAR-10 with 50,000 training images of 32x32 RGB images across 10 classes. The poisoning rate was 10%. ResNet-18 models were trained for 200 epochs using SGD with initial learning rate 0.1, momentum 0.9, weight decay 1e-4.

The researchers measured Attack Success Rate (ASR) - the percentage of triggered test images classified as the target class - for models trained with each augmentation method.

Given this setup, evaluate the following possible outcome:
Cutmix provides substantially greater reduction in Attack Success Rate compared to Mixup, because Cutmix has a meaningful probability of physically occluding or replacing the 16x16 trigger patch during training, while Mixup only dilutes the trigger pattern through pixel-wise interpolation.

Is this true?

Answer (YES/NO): YES